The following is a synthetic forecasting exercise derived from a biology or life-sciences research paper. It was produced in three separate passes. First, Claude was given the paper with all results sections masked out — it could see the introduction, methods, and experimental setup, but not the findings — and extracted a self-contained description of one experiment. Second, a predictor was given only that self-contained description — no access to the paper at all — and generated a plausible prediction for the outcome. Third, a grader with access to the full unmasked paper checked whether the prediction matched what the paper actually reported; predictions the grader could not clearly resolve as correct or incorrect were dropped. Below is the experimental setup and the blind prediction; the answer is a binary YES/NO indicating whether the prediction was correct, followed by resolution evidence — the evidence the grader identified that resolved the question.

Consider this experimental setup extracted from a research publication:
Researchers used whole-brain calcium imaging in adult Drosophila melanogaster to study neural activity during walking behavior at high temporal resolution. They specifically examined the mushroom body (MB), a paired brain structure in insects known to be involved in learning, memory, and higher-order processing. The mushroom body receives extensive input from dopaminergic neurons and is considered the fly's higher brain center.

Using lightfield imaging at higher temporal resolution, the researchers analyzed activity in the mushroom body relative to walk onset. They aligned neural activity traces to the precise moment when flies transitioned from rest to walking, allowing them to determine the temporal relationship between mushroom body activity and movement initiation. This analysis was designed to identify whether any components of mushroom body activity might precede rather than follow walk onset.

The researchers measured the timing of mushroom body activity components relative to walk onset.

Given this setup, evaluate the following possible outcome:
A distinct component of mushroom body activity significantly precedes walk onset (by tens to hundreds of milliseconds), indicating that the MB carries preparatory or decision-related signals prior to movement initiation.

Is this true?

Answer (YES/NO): YES